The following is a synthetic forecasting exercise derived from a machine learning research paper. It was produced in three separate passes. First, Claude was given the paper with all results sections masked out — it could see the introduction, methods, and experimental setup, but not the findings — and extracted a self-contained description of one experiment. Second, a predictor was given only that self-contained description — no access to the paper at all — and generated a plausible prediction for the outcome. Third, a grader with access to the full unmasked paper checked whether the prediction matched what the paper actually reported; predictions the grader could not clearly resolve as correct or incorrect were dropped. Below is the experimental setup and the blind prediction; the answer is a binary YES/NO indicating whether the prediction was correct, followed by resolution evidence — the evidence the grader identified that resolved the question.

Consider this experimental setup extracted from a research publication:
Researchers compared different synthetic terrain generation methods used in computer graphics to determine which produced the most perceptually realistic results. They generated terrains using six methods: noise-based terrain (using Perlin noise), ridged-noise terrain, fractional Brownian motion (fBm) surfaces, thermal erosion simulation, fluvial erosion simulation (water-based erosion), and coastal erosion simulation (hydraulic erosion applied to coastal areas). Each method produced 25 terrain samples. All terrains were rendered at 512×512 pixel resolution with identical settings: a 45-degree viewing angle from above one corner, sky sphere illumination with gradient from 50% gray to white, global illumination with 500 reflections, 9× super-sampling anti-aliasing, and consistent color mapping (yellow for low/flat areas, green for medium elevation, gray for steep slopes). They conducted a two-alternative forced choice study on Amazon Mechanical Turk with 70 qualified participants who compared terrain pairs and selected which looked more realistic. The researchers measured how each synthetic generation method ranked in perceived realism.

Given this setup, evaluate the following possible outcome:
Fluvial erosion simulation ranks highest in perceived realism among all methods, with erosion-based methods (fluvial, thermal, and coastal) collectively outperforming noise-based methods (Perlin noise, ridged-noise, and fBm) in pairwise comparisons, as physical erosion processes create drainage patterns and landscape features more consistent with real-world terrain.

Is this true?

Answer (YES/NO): NO